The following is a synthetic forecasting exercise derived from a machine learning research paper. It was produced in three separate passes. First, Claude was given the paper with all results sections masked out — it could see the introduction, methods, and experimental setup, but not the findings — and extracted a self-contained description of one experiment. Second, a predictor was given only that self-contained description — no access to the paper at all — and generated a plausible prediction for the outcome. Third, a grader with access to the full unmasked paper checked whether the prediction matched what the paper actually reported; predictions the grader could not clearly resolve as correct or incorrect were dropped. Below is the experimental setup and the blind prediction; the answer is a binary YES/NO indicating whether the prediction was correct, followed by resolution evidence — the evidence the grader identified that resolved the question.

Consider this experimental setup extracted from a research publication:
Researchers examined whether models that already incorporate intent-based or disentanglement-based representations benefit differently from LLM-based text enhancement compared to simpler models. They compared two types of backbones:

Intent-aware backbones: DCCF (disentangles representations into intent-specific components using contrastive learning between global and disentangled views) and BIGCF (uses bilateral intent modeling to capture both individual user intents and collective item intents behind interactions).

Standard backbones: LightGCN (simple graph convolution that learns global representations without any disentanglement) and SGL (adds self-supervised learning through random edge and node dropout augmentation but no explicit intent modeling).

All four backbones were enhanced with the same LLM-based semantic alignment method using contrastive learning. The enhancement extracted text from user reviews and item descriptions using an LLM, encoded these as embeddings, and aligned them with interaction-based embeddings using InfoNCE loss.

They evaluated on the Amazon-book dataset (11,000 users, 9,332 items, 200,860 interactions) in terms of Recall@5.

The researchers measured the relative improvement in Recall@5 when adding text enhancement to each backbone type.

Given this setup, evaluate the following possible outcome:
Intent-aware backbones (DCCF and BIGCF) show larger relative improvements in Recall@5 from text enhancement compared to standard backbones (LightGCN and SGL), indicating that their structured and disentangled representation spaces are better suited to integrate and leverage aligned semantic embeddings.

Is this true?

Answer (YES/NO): NO